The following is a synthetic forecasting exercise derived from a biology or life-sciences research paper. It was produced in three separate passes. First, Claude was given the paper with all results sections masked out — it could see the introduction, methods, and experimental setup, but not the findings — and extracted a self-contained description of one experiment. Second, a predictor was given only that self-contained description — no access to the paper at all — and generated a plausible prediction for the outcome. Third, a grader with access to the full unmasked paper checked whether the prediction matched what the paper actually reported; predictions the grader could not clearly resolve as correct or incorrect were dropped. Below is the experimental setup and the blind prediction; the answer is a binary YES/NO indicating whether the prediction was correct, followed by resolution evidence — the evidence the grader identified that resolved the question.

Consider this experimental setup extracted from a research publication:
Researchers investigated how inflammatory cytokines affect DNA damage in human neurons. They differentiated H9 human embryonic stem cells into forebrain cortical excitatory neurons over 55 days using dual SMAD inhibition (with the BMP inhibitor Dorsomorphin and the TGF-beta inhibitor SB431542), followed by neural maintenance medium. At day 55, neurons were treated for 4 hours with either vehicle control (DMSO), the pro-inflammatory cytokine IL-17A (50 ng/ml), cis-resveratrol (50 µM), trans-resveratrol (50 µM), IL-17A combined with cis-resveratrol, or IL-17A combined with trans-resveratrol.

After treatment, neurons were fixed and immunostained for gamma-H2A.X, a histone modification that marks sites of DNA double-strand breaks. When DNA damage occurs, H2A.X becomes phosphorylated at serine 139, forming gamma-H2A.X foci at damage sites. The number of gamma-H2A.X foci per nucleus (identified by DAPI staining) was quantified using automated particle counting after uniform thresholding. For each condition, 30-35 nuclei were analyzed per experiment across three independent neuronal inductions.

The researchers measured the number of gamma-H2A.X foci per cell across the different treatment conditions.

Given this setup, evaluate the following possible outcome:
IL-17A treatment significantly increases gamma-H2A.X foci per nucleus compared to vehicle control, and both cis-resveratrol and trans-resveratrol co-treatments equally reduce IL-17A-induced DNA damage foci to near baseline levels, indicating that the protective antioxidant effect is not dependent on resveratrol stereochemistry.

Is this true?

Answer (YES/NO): NO